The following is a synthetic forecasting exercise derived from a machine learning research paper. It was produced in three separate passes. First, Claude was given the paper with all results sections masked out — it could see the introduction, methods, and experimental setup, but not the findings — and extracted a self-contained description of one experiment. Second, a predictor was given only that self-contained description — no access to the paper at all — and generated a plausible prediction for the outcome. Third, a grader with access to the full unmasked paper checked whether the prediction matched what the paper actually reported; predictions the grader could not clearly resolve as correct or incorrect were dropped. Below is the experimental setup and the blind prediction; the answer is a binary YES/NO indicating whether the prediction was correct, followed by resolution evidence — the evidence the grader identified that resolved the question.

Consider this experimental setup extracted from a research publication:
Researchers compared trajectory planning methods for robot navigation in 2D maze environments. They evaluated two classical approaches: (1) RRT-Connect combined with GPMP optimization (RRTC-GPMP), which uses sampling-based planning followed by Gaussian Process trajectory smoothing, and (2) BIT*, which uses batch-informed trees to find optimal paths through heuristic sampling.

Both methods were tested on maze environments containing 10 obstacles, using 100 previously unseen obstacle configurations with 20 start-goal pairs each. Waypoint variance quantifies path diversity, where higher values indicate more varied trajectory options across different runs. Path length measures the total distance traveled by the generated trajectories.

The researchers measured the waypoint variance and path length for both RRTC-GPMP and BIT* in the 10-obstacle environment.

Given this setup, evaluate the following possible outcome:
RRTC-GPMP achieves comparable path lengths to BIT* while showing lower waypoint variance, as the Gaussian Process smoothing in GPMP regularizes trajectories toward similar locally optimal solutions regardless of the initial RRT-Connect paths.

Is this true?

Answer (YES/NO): NO